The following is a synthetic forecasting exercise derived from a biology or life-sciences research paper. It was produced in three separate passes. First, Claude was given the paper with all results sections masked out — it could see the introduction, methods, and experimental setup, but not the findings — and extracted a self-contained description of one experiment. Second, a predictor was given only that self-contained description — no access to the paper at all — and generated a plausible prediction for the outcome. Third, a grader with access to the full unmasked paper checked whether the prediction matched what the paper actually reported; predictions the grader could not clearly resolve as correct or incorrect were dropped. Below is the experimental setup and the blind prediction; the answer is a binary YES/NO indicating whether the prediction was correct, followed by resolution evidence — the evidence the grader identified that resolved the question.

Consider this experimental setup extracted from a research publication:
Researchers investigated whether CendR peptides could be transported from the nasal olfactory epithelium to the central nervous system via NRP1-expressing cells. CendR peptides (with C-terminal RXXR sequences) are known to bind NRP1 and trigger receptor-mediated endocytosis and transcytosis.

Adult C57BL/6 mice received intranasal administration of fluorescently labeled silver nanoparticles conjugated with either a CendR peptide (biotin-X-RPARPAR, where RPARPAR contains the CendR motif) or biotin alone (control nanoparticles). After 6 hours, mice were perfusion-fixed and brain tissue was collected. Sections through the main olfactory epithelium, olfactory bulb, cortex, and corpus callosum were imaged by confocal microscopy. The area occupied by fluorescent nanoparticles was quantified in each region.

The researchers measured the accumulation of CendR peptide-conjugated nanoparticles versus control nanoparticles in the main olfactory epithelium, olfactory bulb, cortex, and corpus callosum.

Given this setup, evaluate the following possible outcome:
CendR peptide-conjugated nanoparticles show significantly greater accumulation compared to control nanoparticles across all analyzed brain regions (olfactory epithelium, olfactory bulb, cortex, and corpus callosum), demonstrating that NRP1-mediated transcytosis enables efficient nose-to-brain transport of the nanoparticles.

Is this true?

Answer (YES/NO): NO